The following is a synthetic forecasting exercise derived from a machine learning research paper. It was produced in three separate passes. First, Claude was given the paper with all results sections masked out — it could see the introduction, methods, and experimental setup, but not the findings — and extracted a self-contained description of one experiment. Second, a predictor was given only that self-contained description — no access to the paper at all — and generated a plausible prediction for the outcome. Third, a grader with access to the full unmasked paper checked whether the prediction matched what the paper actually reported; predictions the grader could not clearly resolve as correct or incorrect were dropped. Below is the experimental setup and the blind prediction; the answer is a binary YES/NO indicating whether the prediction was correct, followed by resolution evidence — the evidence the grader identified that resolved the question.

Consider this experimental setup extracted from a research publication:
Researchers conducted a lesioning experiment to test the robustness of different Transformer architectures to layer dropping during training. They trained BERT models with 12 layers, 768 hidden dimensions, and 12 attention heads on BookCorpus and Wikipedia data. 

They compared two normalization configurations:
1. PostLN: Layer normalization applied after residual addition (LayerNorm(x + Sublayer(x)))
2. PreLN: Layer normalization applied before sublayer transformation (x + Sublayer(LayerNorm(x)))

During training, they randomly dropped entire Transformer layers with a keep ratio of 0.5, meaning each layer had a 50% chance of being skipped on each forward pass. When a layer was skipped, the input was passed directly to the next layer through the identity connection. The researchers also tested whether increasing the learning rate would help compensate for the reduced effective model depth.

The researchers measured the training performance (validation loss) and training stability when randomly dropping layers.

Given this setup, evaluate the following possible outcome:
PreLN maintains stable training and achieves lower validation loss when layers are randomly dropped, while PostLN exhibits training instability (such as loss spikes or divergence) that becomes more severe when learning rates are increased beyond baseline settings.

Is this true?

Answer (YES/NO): YES